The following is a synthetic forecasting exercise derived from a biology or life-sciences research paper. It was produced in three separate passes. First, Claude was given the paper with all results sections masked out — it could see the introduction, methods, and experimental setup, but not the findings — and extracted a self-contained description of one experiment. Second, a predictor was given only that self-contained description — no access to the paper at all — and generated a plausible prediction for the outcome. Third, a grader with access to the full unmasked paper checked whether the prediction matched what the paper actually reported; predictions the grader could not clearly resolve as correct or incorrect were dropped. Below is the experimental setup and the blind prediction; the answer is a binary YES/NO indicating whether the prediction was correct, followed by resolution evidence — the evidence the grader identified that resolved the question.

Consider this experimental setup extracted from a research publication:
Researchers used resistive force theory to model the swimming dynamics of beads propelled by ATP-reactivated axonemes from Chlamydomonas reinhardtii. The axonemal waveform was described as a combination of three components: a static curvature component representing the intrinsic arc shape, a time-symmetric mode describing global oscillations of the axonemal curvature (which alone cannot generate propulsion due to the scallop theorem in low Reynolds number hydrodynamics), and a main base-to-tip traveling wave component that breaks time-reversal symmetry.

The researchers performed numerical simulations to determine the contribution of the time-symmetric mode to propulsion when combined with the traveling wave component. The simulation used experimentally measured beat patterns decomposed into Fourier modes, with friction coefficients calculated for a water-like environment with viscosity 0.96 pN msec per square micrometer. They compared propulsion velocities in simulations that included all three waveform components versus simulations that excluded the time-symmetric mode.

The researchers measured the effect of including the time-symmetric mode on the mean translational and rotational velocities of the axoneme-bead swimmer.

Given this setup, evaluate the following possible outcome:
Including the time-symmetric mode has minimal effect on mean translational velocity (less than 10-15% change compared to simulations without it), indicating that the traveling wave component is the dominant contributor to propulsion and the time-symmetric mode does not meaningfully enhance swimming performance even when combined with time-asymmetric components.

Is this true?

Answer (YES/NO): NO